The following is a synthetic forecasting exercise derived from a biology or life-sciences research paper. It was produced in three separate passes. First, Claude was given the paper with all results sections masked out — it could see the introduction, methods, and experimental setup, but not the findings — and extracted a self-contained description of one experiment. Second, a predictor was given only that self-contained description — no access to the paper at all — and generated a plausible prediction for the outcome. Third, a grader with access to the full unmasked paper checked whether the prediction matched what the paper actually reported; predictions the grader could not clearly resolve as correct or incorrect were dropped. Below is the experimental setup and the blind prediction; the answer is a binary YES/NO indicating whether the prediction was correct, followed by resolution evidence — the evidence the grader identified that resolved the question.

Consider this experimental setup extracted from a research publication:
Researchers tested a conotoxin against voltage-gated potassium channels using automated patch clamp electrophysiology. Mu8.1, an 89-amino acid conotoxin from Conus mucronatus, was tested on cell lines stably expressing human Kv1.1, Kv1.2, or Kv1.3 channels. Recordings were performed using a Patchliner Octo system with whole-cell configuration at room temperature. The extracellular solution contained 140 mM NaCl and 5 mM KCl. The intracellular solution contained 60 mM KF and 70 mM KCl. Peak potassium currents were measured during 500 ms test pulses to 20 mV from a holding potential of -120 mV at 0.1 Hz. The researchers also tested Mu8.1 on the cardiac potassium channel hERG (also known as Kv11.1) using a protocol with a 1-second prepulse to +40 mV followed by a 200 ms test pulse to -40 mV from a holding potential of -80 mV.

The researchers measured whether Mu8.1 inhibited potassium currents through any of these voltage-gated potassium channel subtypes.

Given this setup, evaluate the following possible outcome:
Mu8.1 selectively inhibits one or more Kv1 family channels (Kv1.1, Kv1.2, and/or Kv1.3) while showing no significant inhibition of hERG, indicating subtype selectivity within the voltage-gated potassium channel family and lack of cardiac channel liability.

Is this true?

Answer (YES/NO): YES